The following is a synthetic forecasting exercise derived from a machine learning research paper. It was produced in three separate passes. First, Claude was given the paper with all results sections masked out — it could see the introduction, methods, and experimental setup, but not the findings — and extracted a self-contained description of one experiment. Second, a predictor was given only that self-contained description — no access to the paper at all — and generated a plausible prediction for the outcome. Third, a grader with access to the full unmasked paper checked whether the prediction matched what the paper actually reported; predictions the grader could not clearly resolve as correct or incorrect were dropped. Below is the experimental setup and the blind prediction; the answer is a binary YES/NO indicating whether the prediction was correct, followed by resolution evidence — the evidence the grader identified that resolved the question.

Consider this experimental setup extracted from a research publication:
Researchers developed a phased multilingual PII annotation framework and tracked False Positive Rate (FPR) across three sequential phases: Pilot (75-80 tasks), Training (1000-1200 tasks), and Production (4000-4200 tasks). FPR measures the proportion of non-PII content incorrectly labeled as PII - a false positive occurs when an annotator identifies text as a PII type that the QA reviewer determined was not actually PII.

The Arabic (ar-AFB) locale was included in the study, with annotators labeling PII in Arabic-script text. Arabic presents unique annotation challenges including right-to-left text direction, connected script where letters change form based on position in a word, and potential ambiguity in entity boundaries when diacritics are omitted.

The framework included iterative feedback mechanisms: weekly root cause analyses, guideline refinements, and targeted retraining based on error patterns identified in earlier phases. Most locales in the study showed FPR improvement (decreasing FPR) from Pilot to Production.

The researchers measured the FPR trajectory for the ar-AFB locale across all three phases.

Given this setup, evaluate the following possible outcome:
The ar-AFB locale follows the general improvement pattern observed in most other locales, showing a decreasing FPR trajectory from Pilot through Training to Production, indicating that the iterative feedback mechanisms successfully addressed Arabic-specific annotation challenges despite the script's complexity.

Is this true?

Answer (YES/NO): NO